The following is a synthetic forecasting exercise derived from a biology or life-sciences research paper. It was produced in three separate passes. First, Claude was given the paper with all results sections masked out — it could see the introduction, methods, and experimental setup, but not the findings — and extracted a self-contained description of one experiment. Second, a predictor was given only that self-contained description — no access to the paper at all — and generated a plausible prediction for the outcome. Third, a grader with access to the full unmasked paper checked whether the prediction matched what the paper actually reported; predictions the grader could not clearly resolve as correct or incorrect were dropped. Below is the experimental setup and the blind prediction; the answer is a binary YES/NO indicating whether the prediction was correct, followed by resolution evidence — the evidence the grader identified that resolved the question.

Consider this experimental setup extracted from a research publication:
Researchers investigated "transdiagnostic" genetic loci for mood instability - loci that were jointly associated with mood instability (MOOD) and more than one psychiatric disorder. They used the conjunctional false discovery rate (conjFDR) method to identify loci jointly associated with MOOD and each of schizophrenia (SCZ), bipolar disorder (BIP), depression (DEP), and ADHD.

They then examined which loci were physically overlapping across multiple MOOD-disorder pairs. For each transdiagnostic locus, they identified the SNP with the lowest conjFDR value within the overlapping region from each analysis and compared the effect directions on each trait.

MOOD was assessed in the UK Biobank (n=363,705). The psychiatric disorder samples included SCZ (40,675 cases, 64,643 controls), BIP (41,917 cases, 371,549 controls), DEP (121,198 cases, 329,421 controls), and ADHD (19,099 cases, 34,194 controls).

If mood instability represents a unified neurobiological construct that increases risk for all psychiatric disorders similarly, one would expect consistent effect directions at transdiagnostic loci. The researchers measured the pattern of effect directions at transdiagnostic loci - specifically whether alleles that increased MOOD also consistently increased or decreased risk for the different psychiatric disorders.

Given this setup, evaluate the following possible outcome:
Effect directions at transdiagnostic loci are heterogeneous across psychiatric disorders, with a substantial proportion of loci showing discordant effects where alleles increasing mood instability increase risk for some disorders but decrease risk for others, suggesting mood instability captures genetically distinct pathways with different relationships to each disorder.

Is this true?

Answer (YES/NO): NO